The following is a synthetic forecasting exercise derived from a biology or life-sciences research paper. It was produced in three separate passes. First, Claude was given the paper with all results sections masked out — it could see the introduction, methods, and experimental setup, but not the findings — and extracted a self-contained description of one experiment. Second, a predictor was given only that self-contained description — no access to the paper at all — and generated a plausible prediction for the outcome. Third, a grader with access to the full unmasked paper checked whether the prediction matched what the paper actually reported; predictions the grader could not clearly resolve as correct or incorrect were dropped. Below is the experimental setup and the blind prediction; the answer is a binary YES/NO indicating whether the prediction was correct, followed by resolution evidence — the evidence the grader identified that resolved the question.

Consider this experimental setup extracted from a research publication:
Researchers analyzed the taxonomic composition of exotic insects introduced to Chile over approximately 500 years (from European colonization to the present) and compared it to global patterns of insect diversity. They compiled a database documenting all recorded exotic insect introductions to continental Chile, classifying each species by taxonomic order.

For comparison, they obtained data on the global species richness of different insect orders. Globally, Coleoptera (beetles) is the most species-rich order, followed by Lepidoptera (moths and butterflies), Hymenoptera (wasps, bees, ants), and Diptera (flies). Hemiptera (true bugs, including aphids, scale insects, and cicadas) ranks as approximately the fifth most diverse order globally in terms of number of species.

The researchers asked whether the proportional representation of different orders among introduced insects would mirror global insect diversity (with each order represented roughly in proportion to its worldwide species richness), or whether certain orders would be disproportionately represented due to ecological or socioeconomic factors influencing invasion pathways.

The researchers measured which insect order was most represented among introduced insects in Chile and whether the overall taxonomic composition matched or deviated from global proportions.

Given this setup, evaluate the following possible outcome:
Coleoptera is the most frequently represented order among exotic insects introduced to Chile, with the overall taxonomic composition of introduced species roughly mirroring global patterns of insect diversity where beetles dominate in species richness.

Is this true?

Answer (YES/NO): NO